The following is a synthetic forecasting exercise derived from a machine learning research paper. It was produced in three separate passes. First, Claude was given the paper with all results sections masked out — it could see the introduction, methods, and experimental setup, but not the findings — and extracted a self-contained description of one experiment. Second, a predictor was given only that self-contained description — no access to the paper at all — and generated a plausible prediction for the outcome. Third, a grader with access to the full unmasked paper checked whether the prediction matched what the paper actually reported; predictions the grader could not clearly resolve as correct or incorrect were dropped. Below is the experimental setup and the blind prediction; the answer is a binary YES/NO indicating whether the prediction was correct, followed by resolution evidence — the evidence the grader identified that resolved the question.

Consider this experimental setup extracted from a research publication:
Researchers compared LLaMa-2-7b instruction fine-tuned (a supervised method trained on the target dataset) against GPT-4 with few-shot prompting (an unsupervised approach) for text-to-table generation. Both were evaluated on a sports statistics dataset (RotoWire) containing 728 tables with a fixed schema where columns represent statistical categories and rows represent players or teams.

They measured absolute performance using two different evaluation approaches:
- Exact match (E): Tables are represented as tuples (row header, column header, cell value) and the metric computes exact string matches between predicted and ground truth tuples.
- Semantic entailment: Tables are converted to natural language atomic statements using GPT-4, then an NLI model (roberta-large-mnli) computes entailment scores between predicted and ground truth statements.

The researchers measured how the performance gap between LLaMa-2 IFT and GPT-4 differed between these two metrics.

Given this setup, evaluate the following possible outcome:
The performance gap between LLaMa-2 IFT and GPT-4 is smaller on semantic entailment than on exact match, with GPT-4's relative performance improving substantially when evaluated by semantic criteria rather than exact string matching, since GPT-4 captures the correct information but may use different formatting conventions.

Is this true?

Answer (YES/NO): YES